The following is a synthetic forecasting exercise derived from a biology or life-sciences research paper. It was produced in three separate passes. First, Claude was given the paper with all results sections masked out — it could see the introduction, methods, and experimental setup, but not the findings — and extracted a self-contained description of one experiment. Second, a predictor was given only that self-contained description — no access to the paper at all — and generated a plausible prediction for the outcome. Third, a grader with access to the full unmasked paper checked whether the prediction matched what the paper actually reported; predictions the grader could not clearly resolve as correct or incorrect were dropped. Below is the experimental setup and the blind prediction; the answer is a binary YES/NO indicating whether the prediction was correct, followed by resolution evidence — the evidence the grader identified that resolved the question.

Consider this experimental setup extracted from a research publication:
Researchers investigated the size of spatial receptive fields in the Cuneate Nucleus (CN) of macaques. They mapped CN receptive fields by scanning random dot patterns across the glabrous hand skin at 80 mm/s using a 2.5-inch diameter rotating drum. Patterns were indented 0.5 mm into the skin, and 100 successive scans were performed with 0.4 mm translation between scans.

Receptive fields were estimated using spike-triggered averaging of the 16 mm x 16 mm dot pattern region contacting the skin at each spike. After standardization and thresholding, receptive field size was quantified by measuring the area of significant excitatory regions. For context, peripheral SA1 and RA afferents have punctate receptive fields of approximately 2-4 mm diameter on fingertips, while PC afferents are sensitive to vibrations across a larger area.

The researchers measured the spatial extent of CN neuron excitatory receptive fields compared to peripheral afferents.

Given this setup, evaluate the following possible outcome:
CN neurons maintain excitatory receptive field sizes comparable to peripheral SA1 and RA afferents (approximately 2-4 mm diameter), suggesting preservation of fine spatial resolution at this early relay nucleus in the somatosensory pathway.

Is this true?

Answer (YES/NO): NO